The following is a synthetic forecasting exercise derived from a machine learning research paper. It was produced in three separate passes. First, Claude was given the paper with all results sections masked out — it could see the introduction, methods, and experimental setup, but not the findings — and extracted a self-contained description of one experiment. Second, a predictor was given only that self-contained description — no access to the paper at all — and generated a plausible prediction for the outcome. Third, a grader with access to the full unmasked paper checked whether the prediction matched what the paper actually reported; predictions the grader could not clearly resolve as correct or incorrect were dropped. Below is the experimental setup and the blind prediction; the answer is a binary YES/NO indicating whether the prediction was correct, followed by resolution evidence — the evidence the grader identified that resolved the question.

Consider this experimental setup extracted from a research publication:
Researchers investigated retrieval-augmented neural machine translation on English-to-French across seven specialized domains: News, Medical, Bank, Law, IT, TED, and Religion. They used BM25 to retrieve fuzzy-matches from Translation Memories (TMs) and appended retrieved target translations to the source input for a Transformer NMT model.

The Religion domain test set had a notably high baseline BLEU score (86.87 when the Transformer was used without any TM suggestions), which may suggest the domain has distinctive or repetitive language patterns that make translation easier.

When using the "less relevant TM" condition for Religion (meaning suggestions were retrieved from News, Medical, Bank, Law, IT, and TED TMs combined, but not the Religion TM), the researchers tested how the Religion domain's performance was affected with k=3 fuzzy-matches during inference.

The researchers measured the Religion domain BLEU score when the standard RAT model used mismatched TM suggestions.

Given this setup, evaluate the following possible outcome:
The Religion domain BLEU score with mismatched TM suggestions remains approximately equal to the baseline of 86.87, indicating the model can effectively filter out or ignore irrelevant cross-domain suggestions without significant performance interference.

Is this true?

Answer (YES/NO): NO